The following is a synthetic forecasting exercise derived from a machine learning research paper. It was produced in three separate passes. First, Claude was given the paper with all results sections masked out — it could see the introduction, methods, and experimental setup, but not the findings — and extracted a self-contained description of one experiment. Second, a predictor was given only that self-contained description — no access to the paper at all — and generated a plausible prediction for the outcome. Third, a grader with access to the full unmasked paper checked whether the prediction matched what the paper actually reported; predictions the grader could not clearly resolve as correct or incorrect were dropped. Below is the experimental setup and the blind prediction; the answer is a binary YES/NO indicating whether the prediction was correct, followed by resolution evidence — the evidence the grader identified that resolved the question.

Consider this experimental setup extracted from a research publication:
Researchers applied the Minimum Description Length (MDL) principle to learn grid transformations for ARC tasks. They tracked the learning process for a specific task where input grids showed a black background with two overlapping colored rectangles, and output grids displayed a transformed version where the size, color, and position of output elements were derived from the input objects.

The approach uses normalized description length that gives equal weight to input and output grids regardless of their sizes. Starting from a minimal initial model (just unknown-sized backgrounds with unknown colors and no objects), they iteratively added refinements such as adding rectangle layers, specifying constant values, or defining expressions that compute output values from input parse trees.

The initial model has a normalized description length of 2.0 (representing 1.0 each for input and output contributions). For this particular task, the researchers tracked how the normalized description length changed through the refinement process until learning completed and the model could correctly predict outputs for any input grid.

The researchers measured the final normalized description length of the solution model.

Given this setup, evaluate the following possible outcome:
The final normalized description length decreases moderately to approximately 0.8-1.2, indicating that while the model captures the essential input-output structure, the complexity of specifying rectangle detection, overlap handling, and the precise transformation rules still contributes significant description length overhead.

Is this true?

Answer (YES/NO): NO